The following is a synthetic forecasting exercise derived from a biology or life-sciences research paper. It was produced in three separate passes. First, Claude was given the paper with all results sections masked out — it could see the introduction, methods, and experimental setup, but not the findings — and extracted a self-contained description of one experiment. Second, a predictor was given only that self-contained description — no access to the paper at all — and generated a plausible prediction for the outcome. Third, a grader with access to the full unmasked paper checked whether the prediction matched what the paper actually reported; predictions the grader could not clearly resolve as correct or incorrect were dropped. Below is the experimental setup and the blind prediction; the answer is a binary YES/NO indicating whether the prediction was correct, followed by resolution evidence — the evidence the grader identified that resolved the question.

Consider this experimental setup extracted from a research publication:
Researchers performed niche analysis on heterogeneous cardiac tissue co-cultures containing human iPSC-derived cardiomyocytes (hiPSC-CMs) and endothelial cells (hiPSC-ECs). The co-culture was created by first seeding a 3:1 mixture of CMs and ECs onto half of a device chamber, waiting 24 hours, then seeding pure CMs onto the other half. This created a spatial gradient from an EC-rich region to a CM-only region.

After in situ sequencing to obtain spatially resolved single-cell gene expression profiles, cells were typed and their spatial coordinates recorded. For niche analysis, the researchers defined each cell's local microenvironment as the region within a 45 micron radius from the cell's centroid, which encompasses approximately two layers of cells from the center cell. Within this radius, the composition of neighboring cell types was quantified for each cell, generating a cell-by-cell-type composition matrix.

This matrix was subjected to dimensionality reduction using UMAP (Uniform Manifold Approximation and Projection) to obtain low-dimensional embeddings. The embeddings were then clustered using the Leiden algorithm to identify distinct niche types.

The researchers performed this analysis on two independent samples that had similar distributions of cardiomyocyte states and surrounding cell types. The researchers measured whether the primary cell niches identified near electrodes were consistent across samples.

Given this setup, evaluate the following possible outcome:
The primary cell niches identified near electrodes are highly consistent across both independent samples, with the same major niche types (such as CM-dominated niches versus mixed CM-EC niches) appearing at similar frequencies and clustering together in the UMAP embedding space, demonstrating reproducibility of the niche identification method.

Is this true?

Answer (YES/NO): NO